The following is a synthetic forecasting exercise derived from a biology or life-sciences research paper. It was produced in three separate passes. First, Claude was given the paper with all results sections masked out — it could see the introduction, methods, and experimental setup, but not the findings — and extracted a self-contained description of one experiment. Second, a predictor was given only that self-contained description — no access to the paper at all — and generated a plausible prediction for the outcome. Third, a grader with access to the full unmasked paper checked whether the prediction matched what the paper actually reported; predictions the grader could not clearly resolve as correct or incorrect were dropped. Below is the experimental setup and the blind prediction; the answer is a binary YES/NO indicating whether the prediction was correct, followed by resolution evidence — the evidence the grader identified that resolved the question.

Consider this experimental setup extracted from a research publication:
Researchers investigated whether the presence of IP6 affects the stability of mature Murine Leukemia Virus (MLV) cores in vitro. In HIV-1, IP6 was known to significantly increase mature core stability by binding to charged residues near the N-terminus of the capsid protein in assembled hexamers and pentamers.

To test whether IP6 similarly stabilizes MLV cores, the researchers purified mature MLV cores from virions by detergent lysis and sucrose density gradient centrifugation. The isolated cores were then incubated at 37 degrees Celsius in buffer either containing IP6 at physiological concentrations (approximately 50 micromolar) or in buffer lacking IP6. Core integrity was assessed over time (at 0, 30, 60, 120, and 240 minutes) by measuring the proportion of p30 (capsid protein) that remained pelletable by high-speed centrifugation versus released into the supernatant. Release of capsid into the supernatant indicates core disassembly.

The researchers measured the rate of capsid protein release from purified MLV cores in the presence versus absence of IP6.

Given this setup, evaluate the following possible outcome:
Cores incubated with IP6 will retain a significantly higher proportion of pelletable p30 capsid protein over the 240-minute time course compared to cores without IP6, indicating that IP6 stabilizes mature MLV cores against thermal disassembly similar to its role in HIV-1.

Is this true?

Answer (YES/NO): YES